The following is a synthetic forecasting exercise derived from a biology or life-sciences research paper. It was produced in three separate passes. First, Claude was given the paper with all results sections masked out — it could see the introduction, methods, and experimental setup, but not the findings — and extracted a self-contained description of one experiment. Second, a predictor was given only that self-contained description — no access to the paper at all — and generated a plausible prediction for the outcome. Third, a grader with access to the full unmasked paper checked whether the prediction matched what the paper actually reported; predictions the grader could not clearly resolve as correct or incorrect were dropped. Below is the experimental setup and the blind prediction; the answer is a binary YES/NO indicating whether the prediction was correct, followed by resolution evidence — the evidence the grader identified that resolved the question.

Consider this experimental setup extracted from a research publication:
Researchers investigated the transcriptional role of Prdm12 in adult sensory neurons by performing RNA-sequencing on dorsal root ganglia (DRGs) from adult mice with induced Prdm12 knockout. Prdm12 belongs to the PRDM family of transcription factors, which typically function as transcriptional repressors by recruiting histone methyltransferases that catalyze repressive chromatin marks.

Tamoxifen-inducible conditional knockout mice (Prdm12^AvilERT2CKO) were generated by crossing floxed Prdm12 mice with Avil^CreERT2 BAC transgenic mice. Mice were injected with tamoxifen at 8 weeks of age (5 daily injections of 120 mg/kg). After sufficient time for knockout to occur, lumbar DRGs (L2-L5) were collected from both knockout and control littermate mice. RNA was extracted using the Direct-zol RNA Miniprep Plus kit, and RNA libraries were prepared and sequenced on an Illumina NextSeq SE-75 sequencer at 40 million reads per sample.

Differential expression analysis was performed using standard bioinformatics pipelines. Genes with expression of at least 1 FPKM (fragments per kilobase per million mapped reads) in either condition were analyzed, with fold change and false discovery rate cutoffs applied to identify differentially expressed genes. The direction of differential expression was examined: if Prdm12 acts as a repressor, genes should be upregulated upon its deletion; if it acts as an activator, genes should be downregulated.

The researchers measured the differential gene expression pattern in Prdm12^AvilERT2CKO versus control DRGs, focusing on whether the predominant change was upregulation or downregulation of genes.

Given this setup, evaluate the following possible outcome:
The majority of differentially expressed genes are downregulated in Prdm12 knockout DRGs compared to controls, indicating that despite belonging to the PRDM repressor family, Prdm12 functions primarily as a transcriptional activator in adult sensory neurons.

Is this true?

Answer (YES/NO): YES